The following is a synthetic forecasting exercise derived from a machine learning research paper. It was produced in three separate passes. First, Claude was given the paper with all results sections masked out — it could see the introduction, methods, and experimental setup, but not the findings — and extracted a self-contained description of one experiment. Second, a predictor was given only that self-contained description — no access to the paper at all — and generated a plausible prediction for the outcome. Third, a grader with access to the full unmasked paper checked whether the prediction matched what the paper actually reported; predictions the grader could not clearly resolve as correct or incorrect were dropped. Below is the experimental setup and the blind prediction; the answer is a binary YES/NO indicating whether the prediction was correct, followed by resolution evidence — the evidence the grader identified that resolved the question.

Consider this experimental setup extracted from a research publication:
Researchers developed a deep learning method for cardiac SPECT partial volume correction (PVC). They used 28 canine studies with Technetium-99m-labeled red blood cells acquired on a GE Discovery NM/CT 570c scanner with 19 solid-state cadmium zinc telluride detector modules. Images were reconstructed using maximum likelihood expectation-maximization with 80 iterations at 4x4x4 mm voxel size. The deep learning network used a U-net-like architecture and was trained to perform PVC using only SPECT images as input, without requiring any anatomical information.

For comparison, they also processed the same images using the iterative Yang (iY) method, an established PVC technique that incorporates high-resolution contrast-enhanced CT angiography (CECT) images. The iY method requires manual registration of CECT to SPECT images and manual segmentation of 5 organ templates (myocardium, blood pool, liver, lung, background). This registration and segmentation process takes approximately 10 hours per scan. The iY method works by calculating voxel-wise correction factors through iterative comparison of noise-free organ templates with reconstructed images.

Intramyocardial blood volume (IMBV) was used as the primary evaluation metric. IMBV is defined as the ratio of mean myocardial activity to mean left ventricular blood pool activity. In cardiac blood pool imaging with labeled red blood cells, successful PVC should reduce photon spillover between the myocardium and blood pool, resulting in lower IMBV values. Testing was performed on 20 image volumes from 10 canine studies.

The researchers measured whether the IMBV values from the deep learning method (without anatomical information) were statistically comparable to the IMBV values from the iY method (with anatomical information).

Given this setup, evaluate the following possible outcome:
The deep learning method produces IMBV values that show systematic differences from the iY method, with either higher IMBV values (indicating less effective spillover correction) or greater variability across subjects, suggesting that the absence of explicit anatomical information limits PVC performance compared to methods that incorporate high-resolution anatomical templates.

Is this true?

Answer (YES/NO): NO